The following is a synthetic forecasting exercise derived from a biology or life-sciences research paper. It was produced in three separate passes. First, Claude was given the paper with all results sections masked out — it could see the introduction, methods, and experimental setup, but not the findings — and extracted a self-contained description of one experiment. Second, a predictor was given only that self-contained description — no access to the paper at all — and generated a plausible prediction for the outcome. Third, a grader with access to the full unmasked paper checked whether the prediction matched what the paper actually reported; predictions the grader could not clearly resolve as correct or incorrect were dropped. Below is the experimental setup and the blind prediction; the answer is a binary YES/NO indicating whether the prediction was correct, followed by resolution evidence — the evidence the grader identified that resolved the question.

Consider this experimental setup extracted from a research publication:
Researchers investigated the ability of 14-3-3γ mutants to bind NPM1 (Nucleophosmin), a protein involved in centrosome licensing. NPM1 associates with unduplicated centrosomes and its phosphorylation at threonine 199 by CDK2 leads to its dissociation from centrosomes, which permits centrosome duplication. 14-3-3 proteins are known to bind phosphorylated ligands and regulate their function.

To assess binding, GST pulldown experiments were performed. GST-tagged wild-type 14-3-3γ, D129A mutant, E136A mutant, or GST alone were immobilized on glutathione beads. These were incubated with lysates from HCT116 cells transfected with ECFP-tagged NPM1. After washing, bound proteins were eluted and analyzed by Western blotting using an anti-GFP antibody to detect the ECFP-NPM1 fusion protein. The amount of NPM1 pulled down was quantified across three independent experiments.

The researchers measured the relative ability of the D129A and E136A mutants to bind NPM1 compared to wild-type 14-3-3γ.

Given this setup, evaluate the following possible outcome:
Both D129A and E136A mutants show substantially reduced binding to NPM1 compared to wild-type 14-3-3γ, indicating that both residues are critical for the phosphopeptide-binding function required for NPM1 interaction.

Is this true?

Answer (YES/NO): NO